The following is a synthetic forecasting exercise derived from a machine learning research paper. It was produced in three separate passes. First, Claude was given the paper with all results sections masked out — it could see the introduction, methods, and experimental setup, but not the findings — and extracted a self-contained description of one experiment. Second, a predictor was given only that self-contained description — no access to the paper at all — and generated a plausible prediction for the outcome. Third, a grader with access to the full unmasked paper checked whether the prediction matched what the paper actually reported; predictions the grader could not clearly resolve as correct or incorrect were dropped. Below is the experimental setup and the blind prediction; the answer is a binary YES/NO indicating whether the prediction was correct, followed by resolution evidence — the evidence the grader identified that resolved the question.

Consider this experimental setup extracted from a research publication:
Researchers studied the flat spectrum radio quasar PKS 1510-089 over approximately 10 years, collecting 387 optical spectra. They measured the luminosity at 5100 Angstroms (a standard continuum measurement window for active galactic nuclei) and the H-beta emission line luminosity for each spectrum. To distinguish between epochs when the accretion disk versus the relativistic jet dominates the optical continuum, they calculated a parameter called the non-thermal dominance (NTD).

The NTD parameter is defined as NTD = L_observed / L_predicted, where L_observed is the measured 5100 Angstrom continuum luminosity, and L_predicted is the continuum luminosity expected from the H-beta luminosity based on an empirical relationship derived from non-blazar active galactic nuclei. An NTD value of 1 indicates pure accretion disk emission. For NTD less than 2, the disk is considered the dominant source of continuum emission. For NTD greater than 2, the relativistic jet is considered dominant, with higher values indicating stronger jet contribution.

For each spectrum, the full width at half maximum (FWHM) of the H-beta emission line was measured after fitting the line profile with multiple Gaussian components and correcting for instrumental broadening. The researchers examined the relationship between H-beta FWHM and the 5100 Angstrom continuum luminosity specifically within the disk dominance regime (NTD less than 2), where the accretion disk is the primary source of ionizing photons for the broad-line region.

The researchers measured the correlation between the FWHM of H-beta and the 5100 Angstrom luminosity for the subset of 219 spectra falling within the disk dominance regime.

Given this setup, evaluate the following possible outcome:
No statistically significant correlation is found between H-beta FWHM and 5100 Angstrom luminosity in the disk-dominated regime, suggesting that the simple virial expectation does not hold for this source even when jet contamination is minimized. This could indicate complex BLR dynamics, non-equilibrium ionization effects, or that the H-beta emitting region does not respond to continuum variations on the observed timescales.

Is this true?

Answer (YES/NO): NO